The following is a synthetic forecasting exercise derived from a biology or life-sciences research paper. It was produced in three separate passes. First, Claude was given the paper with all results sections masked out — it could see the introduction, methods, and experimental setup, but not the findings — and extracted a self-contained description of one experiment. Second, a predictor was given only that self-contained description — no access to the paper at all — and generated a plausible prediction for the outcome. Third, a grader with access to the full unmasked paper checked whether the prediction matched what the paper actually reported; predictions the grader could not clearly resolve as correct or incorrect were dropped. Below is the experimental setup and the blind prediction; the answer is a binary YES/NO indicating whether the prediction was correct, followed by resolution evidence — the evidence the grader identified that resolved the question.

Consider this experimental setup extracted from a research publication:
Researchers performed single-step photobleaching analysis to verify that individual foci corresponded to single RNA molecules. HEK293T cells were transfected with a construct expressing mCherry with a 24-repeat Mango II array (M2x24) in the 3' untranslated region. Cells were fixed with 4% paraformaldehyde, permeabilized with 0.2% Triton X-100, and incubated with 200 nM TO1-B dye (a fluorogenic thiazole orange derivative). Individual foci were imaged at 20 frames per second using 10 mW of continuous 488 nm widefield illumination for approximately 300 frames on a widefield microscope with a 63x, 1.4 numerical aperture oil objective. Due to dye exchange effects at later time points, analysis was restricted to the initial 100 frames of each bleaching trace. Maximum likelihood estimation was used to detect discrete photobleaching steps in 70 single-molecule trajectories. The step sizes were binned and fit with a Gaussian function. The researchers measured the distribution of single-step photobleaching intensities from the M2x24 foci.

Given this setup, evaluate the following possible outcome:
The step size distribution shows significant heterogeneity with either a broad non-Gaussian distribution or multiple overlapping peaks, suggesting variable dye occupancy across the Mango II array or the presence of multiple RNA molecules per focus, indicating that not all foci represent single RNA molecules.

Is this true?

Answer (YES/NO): NO